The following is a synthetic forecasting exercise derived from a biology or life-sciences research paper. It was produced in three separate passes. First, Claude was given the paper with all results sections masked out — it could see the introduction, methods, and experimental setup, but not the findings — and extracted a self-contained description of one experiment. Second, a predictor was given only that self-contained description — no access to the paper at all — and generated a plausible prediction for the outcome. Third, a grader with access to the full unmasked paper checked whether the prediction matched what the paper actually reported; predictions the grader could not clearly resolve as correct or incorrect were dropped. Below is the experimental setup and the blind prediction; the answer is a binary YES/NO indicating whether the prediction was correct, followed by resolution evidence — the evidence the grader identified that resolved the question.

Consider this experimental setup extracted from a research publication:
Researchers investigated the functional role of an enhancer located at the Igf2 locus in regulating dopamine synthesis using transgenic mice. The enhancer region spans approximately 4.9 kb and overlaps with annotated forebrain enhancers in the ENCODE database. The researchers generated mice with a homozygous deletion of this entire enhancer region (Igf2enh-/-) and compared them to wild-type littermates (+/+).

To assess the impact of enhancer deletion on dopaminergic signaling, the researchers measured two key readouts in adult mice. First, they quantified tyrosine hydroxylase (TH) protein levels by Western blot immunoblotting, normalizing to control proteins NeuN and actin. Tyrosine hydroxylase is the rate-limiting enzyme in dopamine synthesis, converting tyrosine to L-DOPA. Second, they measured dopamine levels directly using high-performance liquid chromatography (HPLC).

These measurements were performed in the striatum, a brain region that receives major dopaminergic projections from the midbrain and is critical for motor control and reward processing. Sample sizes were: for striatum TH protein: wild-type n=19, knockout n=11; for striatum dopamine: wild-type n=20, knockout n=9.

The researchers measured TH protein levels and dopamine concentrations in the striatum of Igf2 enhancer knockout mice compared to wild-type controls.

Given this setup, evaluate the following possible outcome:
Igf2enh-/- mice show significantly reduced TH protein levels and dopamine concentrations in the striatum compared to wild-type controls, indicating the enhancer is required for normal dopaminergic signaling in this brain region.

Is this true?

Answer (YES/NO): YES